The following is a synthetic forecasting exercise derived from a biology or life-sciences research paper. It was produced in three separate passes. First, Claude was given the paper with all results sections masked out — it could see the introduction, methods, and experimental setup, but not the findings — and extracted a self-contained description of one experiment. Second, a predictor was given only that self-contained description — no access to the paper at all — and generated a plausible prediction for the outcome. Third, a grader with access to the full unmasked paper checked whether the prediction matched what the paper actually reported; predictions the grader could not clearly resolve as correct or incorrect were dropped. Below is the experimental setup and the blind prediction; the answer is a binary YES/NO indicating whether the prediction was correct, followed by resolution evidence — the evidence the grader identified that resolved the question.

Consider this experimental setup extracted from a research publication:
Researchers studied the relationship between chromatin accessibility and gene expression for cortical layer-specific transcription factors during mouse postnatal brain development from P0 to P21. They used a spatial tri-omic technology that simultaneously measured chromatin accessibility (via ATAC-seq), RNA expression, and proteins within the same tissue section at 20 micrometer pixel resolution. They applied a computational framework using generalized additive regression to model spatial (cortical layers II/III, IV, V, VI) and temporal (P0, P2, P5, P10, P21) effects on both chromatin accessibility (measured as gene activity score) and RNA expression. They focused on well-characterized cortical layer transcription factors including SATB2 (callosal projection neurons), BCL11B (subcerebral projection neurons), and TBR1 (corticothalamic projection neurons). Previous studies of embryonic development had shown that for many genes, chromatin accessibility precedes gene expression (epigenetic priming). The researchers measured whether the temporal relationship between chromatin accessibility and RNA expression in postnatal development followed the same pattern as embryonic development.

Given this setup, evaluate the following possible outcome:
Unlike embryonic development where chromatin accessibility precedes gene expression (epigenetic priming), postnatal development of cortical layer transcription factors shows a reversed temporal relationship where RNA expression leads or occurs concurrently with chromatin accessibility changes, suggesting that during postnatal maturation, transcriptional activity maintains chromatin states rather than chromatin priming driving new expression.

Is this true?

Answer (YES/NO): NO